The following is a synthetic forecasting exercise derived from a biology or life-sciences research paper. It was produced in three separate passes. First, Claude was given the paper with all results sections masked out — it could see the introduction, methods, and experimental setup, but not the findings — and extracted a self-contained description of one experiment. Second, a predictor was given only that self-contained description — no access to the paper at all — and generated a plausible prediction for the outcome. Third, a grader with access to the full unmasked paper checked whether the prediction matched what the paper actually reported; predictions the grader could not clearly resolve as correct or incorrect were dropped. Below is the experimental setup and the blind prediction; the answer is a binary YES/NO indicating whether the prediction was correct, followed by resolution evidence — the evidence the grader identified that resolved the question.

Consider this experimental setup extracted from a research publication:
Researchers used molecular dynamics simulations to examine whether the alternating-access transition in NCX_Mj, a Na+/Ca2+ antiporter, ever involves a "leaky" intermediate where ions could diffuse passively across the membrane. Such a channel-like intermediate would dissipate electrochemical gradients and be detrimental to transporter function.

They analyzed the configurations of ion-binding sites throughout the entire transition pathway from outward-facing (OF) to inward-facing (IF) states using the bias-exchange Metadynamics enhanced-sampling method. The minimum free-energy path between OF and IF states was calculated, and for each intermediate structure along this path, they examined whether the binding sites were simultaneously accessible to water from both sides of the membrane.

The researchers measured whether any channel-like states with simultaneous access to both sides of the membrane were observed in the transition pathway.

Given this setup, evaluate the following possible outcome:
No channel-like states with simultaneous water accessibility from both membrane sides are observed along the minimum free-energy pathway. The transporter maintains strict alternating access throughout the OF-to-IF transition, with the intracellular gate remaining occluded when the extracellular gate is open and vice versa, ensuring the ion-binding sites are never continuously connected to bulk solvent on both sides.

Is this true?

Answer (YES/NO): YES